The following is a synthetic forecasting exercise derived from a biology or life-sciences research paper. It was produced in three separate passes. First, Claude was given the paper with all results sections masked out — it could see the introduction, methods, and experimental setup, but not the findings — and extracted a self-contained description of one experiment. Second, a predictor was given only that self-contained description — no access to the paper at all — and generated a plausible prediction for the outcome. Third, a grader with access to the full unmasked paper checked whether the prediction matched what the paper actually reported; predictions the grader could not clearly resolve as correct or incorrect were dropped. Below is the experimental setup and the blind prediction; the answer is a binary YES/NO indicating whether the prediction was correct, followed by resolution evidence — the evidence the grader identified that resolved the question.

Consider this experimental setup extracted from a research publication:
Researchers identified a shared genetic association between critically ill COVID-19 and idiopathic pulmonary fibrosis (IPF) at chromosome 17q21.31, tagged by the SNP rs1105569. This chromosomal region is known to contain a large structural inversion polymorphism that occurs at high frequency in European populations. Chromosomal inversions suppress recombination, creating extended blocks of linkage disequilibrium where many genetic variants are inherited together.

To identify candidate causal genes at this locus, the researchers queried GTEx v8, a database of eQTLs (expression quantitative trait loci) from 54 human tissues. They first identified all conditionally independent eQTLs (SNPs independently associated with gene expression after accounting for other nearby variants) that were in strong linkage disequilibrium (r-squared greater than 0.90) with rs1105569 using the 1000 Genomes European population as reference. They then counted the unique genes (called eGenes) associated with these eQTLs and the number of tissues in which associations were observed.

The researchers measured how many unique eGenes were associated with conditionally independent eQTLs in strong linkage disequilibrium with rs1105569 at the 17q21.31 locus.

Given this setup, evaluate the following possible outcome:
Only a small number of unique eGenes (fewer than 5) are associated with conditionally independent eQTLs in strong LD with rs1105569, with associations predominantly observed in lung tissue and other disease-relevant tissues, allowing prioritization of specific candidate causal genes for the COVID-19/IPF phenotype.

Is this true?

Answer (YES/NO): NO